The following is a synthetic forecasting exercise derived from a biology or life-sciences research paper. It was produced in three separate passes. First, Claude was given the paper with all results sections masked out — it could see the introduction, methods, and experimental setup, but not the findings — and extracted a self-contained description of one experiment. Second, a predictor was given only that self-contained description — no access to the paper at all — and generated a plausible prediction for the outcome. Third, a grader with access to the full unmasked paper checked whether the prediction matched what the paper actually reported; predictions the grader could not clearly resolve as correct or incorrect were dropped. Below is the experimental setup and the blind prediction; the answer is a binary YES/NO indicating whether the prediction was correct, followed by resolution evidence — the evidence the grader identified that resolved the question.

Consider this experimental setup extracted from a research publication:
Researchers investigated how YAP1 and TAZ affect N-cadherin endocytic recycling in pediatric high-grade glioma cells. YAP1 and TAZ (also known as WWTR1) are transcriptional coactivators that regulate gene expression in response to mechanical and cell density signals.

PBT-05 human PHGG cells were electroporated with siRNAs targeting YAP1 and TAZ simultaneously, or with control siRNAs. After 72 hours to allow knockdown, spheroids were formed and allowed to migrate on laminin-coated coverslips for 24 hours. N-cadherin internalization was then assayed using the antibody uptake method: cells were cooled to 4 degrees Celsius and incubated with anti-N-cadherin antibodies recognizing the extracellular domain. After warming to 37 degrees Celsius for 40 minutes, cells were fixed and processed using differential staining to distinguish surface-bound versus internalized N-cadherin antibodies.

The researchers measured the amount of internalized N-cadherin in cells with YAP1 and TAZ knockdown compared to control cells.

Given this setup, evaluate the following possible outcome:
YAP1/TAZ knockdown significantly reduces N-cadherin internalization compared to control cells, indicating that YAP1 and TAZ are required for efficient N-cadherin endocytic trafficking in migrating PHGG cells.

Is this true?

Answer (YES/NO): YES